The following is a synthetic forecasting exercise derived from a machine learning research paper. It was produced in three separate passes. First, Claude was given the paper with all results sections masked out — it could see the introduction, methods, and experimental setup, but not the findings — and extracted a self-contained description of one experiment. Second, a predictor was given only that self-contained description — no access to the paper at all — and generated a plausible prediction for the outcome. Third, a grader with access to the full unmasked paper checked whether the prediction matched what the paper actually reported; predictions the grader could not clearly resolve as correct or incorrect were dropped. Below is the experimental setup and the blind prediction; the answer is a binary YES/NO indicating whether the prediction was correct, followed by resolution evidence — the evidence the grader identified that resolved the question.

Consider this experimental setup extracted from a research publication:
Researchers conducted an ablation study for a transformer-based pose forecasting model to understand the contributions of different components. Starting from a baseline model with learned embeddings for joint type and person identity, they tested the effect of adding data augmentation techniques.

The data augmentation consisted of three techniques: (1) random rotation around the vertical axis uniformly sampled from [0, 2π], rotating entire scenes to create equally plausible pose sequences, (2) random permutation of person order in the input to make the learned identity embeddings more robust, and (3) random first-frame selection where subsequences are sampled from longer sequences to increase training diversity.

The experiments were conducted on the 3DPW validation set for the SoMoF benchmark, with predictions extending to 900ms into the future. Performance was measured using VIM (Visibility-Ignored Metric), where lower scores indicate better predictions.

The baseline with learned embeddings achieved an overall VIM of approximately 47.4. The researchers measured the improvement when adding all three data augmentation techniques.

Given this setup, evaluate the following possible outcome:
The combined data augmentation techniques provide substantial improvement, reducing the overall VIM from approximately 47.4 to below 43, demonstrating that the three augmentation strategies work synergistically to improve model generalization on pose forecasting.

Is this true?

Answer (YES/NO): NO